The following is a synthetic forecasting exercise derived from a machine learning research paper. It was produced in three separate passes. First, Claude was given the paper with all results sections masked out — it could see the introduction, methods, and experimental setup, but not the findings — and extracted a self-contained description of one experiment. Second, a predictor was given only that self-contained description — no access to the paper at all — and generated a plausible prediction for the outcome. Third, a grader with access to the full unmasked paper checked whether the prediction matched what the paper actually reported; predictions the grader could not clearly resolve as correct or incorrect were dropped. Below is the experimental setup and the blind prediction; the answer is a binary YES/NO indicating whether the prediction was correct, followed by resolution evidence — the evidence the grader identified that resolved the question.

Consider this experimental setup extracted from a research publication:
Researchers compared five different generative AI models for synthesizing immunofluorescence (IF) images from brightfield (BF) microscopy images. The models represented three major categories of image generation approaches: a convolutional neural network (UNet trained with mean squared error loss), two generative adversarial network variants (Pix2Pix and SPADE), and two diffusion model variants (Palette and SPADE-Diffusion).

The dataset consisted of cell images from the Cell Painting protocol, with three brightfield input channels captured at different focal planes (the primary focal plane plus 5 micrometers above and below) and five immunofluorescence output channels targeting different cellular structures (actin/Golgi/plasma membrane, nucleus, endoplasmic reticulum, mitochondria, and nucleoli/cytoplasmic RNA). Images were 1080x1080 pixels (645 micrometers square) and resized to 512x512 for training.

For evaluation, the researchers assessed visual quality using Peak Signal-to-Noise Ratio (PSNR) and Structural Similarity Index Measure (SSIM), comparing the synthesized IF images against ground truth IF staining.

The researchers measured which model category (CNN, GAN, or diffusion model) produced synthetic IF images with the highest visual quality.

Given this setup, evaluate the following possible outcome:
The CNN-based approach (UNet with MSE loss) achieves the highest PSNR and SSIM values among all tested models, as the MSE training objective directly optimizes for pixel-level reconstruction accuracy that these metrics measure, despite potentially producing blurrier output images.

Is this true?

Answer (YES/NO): NO